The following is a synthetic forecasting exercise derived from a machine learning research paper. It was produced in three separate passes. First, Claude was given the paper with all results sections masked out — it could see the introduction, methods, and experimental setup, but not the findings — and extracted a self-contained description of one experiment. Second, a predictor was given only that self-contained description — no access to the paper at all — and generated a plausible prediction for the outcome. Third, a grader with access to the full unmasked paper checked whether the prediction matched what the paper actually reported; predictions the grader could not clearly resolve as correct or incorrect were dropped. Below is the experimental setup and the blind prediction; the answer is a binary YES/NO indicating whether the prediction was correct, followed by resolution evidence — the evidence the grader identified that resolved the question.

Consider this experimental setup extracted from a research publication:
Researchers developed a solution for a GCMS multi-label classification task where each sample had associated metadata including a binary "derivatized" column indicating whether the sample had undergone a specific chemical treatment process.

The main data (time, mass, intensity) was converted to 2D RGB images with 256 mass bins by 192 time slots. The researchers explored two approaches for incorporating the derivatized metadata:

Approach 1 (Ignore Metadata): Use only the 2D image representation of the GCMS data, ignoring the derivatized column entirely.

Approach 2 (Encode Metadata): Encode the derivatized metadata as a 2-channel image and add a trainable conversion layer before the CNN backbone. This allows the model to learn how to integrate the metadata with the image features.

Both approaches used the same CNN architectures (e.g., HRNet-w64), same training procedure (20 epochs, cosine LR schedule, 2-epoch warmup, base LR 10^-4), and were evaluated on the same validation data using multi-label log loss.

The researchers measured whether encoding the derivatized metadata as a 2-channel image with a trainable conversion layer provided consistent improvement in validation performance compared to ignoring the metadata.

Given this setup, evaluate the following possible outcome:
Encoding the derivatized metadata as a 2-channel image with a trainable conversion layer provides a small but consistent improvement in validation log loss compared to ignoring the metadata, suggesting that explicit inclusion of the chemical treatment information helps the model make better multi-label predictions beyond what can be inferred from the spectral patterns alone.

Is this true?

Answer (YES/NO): YES